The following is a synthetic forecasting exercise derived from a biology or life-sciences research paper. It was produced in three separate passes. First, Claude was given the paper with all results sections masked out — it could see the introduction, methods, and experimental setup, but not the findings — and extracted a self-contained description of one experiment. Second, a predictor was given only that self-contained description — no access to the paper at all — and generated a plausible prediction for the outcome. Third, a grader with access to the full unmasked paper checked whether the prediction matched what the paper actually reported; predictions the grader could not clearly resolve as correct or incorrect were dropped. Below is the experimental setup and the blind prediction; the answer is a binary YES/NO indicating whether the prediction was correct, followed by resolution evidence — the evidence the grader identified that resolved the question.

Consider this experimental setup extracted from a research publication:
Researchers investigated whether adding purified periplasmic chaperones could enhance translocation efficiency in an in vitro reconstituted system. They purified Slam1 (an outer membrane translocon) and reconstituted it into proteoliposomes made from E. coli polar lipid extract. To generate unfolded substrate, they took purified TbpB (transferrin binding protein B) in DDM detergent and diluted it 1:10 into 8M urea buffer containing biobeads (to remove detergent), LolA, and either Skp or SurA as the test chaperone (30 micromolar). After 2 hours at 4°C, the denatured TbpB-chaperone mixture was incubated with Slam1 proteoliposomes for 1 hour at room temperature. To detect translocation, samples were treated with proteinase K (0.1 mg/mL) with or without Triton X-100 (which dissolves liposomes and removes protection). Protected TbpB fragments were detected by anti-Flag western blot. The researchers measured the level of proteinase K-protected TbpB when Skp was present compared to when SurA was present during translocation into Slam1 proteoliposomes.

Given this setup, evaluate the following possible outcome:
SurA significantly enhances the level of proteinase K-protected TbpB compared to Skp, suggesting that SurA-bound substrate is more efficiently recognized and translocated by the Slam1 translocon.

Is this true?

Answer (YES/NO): NO